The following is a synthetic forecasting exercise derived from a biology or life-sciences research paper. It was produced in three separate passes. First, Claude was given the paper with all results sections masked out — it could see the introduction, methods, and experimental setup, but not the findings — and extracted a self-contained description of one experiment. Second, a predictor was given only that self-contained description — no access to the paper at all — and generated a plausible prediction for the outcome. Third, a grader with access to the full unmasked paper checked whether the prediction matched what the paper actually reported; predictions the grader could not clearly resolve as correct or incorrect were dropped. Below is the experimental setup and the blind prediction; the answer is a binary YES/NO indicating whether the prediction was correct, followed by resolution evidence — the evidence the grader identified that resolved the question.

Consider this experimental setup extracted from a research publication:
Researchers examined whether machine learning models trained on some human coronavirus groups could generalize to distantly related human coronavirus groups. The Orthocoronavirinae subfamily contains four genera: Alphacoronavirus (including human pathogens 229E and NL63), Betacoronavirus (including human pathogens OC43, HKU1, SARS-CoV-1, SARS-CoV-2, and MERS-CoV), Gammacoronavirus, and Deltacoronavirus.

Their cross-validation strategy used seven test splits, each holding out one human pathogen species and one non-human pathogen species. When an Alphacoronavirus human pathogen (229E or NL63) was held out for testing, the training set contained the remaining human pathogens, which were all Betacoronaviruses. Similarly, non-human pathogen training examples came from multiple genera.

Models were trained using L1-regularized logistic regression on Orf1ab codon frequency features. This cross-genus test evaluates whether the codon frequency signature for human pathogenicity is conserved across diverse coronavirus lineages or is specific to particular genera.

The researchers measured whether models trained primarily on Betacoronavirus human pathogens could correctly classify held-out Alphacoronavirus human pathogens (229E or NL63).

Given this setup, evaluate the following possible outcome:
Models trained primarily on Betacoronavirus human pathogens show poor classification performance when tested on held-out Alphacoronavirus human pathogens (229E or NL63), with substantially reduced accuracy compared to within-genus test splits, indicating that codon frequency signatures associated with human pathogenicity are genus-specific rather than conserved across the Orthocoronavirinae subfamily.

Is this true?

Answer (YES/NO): NO